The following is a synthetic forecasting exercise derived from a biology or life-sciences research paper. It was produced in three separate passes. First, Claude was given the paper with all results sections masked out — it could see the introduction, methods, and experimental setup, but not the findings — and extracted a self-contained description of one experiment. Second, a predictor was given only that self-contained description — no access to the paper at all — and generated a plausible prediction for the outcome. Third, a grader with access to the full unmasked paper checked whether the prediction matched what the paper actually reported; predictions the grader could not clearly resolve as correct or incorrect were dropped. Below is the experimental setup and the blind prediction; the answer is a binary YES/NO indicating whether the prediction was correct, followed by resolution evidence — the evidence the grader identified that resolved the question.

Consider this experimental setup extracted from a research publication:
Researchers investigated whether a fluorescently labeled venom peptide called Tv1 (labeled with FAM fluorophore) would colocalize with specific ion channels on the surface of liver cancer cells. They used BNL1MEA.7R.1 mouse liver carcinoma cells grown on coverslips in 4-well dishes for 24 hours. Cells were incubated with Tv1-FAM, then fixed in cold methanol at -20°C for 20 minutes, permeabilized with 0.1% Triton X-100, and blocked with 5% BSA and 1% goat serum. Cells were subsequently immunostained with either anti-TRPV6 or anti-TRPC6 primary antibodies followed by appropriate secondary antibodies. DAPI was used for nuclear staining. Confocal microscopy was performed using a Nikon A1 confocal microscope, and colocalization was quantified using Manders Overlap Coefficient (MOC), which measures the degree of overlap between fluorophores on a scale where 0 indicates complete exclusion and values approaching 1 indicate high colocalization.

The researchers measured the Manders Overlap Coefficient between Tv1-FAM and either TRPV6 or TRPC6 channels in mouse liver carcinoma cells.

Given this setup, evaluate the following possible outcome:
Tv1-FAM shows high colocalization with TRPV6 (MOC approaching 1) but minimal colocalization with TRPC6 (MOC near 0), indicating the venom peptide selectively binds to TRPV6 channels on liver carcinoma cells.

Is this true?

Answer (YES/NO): NO